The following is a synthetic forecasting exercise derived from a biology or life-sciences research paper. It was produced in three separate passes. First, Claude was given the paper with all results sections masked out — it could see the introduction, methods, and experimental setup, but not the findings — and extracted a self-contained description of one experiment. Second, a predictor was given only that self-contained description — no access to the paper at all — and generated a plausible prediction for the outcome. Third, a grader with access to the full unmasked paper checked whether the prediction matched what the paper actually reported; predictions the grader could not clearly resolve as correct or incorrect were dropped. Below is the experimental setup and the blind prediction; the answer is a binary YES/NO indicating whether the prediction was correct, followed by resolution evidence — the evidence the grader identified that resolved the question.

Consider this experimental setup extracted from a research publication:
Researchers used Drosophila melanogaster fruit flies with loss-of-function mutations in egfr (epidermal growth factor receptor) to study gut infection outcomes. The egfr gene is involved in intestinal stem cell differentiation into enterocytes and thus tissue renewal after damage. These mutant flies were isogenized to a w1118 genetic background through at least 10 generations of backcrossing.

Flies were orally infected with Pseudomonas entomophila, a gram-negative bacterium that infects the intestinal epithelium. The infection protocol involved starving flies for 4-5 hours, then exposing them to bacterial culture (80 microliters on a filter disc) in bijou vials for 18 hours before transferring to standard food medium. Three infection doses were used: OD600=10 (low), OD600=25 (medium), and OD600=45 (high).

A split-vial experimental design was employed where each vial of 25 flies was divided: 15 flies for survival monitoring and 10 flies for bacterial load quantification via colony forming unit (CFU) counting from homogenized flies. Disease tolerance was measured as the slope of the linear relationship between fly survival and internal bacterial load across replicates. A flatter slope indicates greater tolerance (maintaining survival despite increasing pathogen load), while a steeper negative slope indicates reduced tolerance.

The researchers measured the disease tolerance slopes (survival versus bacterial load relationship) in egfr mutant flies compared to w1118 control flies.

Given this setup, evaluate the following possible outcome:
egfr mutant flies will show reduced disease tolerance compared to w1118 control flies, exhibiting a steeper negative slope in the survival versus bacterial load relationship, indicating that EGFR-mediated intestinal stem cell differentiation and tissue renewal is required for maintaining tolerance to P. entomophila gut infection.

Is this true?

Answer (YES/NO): NO